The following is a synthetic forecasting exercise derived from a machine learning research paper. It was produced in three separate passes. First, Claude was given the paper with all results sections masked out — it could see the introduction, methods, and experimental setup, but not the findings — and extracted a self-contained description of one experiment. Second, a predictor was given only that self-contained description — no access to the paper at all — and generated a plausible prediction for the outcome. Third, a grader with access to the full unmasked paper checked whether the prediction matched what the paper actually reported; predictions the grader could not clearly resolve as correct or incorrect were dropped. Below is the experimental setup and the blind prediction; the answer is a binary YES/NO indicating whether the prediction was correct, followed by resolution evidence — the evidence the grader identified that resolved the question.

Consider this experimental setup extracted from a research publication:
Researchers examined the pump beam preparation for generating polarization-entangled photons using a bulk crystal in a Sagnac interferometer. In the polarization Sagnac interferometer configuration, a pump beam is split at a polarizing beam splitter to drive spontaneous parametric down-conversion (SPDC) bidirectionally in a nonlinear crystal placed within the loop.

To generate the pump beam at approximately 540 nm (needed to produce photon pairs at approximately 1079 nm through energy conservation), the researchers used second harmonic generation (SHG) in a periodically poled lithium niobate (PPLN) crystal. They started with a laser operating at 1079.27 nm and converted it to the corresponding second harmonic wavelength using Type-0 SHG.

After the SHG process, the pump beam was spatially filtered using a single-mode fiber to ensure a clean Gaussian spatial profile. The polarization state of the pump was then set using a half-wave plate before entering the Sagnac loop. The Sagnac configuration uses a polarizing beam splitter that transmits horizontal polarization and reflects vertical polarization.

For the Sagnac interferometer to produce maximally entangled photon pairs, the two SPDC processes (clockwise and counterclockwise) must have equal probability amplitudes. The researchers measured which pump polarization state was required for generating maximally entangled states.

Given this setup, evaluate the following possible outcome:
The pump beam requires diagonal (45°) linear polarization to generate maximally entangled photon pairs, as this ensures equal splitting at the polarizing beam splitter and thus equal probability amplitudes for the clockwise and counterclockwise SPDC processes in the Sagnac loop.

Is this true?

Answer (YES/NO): YES